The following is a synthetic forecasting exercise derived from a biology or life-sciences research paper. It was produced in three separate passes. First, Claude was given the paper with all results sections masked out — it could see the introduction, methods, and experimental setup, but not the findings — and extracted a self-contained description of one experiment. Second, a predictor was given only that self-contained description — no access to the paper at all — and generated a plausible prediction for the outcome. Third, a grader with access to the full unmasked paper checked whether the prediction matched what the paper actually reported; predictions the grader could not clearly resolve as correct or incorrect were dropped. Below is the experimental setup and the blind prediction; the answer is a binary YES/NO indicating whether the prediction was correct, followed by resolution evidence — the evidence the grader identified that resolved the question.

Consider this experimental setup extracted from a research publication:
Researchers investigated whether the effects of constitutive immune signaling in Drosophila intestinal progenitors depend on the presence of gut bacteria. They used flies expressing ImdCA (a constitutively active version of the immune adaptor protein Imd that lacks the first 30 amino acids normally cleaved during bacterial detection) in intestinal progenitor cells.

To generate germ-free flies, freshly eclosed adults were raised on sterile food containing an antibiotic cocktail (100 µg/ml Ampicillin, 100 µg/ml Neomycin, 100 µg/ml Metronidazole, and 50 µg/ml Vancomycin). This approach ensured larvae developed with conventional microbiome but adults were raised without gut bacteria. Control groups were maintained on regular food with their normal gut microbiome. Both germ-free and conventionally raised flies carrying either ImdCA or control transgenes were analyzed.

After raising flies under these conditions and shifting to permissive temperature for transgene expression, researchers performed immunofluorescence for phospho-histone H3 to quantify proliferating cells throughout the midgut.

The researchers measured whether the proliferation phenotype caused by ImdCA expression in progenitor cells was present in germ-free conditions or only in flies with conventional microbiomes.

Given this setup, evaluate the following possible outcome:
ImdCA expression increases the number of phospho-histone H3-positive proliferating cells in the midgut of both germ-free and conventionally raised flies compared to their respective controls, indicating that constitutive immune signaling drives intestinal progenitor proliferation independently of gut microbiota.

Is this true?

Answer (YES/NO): YES